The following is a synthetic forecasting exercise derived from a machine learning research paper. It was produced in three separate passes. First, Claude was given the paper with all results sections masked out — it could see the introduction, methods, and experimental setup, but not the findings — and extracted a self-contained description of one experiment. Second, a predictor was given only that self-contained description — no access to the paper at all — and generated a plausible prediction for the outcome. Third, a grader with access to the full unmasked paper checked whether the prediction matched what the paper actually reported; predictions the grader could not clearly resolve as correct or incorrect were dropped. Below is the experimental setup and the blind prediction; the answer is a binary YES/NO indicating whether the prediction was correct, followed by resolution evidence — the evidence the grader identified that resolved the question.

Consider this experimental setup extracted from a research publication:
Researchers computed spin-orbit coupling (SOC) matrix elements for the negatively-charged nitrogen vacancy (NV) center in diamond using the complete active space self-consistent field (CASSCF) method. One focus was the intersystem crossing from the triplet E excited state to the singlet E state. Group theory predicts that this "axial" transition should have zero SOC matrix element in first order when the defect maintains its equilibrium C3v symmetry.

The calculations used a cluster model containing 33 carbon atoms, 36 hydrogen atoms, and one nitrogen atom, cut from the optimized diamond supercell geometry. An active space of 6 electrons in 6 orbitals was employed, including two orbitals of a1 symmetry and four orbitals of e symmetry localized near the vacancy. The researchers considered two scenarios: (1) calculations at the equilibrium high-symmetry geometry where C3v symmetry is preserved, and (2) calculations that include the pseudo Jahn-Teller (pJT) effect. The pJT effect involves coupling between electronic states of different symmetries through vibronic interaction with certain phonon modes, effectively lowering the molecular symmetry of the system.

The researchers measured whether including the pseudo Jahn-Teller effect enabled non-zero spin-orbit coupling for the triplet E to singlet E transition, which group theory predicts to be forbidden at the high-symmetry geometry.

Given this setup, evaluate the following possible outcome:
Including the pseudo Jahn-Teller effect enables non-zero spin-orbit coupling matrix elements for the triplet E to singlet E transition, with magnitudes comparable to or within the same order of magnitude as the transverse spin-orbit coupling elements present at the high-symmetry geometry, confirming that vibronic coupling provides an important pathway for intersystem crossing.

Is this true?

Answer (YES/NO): YES